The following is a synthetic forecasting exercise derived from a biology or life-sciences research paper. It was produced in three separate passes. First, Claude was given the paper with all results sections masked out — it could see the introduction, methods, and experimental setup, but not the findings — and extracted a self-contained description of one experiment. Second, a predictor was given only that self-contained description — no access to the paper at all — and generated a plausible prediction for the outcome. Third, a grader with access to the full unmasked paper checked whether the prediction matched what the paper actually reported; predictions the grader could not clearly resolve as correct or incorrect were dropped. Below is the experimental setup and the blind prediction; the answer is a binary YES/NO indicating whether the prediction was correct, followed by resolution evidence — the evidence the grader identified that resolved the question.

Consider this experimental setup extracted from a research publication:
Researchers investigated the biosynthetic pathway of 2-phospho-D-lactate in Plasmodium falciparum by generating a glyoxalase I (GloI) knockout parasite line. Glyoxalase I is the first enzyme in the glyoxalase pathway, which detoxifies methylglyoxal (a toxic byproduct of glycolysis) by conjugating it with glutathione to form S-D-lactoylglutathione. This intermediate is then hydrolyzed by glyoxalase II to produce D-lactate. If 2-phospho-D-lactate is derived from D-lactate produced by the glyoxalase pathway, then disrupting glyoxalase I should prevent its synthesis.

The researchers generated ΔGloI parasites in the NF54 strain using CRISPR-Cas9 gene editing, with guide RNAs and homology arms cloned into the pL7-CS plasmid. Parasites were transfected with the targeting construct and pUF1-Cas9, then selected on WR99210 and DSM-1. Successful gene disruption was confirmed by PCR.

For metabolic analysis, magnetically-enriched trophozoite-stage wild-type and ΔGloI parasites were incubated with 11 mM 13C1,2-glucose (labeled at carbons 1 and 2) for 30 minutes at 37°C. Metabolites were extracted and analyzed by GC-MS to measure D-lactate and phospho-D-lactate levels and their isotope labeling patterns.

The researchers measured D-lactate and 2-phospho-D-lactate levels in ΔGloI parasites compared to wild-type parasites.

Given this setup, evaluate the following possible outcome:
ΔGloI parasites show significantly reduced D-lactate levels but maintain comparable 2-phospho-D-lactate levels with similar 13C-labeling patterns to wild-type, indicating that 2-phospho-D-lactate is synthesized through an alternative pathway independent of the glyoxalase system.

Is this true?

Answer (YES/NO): NO